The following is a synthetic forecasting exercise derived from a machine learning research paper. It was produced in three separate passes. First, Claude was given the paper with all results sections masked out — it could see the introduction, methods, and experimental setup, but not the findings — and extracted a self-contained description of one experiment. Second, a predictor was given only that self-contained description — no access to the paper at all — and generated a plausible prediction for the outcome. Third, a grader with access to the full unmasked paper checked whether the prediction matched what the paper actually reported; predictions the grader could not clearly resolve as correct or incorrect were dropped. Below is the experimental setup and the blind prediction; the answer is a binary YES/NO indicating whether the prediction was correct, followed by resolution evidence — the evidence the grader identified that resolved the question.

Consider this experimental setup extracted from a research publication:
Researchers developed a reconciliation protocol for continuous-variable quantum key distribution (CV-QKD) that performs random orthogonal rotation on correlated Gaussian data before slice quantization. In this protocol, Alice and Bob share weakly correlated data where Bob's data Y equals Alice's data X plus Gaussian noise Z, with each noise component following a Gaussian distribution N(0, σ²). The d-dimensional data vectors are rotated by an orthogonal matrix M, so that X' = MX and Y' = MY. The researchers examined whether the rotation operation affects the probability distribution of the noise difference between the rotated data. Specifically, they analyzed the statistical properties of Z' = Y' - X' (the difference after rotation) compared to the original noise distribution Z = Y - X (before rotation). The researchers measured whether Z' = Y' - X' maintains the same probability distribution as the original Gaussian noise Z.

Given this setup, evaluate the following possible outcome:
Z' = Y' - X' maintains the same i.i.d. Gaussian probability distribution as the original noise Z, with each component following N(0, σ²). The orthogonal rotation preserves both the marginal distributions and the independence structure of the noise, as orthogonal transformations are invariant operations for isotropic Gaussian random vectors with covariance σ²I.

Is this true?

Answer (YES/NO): YES